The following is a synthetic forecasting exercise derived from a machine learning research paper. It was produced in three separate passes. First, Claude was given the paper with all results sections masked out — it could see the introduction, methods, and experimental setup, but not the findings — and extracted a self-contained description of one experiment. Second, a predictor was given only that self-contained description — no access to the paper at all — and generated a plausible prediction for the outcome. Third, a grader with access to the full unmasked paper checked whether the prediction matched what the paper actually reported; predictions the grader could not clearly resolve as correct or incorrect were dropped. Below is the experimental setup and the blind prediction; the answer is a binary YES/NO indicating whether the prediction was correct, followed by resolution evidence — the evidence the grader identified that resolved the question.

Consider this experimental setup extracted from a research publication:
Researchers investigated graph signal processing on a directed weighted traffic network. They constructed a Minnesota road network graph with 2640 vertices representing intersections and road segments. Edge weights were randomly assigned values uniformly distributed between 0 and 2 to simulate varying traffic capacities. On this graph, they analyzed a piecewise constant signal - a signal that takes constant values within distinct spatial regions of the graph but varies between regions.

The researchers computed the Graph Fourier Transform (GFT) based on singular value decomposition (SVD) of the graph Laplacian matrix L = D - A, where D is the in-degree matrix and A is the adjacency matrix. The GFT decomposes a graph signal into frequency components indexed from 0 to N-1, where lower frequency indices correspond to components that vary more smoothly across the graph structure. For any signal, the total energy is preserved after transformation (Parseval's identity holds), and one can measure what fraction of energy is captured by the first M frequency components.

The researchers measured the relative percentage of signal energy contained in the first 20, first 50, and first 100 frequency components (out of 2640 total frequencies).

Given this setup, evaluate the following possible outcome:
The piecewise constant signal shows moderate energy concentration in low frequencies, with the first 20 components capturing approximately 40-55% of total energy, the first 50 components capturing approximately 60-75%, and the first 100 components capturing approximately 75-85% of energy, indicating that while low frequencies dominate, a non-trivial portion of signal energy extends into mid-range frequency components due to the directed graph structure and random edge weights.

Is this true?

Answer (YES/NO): NO